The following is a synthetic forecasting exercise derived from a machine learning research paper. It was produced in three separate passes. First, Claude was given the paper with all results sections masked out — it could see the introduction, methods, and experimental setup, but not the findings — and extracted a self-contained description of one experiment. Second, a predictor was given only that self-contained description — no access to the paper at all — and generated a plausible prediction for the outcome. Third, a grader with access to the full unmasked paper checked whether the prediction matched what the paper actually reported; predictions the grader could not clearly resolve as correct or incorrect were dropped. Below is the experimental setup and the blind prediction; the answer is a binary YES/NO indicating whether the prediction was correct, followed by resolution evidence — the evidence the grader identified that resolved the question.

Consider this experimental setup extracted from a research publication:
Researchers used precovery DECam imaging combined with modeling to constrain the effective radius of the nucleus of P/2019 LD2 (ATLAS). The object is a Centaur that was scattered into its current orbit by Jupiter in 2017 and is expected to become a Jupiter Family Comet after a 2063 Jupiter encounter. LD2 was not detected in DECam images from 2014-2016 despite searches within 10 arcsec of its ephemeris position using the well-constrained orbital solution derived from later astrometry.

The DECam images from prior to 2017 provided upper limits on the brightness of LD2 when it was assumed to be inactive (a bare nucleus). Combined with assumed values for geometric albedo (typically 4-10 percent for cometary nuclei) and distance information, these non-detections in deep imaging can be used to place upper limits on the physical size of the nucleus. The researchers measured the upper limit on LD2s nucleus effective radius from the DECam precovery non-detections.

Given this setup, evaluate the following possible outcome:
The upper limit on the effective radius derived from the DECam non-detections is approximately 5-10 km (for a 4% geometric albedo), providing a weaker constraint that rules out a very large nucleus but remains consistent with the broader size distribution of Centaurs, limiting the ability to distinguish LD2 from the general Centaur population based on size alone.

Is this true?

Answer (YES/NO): NO